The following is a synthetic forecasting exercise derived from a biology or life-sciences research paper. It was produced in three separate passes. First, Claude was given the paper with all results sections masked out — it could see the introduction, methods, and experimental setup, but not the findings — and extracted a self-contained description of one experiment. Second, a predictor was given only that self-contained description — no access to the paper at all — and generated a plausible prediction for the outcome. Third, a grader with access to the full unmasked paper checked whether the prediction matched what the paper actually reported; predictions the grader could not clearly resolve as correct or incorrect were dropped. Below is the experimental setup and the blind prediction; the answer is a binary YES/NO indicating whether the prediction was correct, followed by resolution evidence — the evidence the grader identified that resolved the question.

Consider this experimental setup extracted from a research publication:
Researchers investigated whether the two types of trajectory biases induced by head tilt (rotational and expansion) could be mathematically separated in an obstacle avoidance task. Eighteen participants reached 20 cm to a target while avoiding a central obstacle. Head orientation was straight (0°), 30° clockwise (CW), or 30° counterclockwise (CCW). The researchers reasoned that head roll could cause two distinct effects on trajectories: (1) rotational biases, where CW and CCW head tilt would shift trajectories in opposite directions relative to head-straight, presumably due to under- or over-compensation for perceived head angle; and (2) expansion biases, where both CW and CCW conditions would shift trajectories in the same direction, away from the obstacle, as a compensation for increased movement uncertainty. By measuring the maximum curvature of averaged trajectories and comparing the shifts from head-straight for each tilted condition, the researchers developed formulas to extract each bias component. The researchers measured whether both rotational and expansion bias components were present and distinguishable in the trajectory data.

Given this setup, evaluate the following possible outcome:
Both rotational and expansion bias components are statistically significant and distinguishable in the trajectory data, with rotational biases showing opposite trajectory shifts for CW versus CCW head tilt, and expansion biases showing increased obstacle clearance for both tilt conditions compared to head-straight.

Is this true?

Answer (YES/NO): YES